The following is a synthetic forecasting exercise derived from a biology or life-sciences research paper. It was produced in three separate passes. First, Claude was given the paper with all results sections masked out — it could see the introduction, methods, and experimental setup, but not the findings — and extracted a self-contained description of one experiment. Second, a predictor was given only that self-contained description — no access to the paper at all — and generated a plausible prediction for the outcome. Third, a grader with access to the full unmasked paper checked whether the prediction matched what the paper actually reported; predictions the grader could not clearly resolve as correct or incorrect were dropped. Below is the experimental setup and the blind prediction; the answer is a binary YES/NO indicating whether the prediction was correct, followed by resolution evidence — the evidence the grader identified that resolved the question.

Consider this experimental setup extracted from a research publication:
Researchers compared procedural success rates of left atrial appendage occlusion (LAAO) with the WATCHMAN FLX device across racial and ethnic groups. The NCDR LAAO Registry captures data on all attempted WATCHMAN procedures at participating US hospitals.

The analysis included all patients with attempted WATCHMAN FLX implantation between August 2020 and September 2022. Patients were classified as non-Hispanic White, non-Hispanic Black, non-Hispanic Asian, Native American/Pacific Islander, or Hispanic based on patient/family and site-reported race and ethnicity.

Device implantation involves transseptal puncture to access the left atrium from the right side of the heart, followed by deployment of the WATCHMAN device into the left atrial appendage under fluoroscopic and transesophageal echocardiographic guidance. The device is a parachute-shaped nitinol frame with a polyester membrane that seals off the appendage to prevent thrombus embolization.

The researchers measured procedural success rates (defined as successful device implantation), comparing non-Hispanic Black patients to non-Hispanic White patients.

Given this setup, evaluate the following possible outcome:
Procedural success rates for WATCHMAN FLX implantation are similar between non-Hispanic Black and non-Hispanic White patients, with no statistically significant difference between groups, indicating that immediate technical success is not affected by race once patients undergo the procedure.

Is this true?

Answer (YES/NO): YES